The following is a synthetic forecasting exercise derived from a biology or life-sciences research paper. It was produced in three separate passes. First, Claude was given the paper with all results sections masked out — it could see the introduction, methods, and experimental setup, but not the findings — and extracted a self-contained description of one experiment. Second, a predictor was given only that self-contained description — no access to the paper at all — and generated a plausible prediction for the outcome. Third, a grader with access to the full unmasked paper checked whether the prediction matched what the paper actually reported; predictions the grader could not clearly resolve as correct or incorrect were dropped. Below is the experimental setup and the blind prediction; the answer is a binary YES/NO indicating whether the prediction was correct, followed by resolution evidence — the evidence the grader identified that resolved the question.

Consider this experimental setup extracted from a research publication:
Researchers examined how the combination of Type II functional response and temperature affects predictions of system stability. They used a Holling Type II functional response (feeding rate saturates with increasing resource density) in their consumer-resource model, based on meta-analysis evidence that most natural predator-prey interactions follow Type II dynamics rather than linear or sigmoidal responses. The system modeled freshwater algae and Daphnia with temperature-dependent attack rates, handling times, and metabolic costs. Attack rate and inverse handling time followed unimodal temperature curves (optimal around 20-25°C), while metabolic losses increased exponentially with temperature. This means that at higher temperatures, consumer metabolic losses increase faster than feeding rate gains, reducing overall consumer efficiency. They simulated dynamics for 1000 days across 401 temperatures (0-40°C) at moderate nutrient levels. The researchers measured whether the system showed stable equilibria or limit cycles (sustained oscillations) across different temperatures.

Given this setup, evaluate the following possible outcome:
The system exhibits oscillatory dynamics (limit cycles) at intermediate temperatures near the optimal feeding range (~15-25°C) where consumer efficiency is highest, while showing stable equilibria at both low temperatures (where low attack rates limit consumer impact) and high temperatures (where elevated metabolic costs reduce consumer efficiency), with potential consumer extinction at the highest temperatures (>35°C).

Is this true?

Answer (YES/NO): NO